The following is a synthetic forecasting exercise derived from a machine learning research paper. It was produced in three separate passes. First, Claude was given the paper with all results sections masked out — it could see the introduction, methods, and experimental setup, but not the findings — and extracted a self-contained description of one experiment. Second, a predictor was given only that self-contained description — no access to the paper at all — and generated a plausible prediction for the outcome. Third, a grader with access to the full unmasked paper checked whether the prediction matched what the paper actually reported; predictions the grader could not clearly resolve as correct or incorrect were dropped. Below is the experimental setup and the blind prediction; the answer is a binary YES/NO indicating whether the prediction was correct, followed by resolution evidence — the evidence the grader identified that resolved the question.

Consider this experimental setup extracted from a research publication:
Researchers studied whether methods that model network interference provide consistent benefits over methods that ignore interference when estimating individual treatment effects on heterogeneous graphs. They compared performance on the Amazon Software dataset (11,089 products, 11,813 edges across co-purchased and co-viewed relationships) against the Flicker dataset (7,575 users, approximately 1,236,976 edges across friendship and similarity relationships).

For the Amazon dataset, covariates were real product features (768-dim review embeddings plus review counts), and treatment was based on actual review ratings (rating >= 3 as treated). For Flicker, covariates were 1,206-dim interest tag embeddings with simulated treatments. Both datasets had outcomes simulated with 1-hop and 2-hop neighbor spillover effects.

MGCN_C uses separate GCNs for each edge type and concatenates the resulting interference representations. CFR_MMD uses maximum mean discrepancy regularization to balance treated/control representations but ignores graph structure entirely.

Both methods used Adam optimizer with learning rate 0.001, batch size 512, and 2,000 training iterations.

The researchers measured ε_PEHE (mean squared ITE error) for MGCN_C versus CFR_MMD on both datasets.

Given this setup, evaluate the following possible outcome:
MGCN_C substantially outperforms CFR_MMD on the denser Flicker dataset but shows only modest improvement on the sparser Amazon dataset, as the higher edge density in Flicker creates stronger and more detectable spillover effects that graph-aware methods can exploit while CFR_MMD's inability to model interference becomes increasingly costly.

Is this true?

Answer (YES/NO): NO